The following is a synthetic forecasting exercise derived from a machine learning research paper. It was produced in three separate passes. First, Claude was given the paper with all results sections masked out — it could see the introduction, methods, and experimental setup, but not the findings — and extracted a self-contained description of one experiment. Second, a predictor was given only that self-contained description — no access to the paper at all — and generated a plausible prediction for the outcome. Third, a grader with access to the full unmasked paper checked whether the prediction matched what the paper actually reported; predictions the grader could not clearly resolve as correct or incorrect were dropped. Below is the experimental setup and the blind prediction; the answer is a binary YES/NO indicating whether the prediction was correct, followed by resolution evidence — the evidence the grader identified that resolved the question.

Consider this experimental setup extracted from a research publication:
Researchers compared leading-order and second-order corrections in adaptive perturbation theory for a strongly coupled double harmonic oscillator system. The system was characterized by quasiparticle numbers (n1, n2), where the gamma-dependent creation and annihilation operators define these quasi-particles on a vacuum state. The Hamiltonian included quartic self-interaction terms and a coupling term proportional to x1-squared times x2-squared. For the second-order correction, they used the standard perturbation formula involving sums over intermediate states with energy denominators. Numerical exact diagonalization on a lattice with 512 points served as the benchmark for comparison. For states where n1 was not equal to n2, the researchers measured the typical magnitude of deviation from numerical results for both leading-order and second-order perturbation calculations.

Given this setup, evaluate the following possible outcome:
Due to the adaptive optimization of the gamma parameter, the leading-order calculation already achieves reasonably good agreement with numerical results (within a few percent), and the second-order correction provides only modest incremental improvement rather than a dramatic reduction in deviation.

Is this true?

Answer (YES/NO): NO